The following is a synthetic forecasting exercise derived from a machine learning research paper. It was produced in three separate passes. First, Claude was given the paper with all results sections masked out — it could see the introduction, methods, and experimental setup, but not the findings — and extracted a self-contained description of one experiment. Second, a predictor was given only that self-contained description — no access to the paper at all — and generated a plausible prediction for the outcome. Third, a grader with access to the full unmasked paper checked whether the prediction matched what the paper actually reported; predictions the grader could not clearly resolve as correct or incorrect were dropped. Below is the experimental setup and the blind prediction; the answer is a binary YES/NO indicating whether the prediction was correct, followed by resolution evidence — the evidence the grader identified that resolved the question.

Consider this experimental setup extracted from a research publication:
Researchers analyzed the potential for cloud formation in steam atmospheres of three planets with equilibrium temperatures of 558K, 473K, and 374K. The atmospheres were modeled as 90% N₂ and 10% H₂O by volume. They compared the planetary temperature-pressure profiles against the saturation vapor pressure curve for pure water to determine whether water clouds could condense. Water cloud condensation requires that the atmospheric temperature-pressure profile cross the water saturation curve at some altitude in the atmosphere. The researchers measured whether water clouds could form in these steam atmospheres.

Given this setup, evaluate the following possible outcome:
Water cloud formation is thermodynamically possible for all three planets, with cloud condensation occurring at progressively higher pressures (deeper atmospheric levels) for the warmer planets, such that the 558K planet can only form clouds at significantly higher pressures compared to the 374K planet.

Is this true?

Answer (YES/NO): NO